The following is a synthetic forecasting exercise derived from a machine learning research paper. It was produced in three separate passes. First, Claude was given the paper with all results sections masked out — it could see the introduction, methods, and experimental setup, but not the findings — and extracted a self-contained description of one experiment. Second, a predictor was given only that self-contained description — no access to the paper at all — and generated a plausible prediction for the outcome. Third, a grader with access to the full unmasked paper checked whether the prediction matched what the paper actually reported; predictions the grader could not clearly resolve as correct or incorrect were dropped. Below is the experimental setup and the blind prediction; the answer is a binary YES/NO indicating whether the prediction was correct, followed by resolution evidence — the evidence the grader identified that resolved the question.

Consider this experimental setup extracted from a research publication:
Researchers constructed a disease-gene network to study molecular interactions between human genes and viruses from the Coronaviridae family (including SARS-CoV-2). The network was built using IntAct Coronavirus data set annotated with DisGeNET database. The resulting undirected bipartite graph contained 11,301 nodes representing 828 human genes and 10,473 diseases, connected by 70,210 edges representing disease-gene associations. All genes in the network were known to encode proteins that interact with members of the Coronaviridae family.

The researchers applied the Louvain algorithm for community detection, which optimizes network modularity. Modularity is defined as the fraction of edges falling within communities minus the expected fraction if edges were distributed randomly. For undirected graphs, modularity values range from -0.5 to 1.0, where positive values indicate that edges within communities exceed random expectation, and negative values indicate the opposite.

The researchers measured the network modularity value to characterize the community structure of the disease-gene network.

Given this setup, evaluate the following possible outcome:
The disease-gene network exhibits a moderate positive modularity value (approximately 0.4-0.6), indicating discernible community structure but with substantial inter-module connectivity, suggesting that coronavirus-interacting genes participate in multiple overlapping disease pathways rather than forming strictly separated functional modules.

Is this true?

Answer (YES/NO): NO